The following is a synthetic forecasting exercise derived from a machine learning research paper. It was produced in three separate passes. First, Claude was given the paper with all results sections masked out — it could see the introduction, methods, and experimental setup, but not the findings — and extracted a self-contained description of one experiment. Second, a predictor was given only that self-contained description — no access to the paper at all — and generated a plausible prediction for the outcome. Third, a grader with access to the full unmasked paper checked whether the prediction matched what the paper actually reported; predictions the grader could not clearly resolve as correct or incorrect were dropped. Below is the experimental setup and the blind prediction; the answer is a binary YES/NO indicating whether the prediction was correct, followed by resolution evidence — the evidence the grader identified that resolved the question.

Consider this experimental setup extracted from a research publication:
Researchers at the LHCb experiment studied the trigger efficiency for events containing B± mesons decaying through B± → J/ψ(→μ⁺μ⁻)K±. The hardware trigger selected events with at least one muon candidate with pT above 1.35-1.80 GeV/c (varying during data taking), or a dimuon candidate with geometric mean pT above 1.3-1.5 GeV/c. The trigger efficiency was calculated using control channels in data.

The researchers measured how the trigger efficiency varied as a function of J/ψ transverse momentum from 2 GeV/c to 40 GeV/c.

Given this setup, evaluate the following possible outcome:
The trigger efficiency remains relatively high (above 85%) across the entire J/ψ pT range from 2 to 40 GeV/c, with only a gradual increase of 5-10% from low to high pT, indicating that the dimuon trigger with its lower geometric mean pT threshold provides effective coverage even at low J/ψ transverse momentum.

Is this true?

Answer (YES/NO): NO